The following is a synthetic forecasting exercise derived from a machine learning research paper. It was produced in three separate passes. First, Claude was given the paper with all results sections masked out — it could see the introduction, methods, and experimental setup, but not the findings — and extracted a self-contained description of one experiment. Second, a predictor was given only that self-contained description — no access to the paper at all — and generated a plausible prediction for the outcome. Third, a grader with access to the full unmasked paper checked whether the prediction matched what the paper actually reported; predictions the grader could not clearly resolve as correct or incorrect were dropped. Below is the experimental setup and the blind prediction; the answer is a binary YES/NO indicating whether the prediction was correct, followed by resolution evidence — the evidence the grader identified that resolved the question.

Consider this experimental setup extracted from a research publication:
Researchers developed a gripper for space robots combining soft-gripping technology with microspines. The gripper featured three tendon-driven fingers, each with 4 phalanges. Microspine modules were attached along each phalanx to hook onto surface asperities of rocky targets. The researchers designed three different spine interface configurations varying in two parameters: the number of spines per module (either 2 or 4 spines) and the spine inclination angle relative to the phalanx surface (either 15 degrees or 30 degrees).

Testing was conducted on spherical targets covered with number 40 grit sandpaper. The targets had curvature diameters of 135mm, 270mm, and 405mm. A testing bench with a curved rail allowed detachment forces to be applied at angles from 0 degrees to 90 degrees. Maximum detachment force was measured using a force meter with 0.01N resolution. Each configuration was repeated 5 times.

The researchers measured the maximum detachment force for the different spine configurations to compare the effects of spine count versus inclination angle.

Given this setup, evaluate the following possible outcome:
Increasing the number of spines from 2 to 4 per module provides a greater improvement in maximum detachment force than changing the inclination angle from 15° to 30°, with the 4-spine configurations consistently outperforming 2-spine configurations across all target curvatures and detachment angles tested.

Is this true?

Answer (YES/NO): NO